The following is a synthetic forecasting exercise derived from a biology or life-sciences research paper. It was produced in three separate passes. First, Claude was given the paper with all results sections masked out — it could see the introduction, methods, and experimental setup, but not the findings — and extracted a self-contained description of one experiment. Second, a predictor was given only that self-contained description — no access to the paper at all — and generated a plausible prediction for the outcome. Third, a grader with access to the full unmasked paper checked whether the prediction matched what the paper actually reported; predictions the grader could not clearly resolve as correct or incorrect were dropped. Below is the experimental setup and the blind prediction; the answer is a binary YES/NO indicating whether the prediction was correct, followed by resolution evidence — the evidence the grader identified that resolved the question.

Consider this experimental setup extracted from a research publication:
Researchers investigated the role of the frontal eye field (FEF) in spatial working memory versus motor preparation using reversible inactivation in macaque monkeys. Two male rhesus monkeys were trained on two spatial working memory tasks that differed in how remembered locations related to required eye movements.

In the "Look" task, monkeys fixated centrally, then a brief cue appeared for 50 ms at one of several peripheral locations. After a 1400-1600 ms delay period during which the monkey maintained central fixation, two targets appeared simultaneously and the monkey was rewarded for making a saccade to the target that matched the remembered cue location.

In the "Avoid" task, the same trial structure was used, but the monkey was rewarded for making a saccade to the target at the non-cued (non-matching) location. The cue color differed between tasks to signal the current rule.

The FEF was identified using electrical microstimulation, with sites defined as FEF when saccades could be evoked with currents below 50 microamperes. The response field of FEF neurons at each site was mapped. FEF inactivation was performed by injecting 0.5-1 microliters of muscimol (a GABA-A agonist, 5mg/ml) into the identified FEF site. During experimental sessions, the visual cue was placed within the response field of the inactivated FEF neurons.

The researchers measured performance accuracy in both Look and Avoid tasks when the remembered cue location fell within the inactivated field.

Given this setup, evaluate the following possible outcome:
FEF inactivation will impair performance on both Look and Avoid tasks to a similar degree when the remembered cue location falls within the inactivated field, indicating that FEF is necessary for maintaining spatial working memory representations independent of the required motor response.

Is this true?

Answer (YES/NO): NO